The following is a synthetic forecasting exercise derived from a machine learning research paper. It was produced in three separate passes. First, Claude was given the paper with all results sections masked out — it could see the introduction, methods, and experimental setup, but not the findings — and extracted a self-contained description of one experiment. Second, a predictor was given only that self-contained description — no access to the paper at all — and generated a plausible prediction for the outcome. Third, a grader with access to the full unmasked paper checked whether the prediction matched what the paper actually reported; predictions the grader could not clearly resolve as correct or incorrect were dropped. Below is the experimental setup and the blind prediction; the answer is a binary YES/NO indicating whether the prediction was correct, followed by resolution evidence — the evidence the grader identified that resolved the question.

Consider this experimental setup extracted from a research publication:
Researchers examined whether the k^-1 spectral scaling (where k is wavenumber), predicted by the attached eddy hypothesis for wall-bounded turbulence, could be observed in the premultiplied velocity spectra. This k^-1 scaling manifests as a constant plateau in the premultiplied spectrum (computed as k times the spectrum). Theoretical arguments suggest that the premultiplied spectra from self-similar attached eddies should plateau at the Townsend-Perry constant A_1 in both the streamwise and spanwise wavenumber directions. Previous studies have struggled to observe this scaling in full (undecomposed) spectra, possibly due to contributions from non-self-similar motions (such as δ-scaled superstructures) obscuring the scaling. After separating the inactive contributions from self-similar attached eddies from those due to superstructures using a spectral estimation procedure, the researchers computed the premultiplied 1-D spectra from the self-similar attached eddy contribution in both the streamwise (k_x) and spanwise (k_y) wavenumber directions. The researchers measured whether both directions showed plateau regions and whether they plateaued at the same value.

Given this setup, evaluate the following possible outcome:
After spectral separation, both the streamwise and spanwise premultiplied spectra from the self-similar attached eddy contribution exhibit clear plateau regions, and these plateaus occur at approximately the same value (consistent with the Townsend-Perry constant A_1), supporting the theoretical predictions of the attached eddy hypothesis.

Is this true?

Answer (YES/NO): YES